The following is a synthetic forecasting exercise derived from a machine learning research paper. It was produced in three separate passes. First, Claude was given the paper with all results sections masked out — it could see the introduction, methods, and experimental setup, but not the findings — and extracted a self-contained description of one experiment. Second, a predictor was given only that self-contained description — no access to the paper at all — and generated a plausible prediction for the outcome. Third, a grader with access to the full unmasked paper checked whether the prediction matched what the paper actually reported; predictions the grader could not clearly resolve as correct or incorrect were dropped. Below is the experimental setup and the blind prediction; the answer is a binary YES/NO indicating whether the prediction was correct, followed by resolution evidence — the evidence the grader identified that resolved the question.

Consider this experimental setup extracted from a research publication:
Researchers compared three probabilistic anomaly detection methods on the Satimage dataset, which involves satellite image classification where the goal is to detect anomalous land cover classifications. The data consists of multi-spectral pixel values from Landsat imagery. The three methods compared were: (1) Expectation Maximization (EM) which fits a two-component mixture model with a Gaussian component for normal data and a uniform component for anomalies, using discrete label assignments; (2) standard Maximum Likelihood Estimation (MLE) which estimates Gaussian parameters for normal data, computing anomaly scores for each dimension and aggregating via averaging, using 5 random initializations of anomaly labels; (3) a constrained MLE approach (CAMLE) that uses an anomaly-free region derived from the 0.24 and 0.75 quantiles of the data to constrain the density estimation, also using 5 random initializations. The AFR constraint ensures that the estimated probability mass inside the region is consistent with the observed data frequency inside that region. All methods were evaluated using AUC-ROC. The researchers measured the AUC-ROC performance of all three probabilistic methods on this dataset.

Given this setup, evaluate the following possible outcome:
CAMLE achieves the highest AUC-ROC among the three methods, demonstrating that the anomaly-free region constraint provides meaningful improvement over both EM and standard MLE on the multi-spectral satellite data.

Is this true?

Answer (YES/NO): NO